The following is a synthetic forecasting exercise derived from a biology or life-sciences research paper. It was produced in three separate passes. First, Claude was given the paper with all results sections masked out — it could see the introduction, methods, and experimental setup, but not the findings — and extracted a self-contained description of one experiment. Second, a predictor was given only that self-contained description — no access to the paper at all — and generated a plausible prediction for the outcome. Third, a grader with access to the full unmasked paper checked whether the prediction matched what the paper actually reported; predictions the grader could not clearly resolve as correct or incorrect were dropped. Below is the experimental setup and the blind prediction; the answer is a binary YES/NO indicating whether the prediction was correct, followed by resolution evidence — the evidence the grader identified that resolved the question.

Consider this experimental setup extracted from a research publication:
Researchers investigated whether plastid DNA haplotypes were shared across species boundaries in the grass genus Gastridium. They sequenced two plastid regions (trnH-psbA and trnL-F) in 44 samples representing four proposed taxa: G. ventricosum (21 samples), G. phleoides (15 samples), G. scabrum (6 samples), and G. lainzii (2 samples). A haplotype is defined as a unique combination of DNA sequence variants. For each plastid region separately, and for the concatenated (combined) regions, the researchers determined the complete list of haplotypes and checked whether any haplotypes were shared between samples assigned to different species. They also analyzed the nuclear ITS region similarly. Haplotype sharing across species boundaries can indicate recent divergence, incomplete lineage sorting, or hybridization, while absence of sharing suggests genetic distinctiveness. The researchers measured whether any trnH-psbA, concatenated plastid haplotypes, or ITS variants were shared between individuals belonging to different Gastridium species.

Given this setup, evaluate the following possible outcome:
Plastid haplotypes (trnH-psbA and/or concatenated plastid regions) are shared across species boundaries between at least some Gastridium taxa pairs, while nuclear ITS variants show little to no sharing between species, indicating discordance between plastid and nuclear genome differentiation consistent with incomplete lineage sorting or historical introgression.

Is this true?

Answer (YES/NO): NO